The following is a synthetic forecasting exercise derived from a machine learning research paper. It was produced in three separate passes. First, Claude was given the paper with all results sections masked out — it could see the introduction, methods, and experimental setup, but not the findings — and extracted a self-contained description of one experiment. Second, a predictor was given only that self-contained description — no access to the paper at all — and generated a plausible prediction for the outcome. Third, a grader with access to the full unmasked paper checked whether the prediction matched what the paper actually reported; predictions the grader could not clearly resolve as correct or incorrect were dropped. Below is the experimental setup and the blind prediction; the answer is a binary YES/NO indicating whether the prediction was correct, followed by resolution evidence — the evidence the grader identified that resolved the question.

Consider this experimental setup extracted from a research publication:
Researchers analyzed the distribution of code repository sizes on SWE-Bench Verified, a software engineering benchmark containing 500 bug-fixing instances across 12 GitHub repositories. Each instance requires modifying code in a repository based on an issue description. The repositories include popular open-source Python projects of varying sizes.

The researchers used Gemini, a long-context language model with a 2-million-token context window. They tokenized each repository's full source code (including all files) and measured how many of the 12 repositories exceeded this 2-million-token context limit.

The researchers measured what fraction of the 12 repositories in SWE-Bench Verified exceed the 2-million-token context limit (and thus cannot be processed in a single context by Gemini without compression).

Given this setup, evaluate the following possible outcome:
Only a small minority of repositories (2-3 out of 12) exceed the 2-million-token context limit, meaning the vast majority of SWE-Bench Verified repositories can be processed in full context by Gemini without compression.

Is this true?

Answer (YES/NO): NO